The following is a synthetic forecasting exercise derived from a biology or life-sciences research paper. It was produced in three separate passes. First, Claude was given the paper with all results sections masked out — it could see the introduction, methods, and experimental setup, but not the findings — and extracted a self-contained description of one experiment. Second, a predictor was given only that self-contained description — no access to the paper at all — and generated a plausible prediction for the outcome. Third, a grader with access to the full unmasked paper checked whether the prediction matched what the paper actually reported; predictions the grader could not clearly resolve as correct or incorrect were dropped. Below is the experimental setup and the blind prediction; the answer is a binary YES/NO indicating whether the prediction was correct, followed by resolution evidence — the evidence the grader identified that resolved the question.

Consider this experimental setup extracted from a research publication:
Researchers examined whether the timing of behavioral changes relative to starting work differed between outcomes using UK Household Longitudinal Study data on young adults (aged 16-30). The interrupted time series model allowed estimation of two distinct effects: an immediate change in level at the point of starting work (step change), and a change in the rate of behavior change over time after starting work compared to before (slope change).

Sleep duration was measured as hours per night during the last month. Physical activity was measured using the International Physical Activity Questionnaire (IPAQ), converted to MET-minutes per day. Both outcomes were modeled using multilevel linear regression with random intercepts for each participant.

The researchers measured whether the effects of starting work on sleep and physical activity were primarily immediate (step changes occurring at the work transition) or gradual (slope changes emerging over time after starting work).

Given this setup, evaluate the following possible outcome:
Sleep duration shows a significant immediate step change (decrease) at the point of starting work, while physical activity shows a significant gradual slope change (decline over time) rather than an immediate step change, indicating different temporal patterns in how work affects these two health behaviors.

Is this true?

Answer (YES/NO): NO